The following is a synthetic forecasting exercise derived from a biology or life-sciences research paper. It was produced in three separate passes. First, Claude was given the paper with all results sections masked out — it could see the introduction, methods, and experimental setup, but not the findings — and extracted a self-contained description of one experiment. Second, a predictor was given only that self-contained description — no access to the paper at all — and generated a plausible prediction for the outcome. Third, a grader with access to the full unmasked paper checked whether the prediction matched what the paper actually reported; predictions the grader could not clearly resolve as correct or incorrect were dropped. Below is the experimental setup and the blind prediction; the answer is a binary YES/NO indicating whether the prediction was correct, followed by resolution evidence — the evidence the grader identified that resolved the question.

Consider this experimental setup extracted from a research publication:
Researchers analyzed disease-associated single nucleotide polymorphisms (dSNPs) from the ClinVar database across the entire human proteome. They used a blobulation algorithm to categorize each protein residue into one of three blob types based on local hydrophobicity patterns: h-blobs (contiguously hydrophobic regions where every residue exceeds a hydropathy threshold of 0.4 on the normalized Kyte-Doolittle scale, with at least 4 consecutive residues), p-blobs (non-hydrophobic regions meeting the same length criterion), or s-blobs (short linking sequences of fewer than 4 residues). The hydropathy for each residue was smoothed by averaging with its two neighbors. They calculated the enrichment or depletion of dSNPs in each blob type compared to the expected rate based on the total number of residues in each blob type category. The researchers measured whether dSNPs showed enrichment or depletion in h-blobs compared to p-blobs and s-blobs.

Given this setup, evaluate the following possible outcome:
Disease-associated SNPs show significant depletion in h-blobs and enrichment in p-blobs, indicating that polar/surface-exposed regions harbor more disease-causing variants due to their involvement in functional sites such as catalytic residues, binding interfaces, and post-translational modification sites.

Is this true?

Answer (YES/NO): NO